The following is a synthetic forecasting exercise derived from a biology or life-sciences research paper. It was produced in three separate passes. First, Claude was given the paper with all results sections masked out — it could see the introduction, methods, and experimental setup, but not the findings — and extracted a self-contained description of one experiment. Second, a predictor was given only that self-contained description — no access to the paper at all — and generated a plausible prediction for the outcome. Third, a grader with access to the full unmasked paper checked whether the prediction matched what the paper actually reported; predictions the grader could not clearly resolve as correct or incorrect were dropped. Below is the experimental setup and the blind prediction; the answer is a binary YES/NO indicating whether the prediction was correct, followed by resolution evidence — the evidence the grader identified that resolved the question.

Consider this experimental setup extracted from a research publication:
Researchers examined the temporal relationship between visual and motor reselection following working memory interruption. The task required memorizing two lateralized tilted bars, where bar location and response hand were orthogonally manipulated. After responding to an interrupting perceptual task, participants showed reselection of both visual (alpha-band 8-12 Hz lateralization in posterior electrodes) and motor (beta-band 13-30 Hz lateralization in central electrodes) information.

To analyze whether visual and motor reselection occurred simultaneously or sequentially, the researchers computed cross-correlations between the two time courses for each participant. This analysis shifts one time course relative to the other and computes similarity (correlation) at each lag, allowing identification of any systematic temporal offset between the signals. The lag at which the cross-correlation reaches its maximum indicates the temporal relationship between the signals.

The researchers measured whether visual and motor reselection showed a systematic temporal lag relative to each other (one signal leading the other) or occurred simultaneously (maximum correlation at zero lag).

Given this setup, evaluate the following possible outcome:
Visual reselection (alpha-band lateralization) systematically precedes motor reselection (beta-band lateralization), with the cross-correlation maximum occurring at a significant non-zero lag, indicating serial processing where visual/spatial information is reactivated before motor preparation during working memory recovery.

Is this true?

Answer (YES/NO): NO